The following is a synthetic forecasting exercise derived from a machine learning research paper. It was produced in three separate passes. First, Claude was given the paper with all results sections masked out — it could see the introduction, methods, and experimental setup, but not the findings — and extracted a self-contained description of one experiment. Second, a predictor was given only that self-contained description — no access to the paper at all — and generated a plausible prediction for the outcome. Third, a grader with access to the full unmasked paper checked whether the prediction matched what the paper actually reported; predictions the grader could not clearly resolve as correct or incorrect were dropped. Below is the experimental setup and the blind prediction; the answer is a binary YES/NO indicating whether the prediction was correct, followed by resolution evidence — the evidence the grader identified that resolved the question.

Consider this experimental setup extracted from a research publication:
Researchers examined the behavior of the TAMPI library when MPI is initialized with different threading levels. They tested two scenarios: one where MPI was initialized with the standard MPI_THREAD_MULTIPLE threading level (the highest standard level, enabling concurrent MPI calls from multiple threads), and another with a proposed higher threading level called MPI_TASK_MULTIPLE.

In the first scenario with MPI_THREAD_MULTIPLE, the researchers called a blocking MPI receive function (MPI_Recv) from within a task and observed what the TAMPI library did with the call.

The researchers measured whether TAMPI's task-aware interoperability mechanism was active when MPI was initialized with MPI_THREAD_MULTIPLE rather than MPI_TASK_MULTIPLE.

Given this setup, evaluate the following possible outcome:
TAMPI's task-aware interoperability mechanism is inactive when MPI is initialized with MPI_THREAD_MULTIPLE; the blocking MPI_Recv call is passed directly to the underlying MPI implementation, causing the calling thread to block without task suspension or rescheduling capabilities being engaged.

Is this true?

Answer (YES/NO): YES